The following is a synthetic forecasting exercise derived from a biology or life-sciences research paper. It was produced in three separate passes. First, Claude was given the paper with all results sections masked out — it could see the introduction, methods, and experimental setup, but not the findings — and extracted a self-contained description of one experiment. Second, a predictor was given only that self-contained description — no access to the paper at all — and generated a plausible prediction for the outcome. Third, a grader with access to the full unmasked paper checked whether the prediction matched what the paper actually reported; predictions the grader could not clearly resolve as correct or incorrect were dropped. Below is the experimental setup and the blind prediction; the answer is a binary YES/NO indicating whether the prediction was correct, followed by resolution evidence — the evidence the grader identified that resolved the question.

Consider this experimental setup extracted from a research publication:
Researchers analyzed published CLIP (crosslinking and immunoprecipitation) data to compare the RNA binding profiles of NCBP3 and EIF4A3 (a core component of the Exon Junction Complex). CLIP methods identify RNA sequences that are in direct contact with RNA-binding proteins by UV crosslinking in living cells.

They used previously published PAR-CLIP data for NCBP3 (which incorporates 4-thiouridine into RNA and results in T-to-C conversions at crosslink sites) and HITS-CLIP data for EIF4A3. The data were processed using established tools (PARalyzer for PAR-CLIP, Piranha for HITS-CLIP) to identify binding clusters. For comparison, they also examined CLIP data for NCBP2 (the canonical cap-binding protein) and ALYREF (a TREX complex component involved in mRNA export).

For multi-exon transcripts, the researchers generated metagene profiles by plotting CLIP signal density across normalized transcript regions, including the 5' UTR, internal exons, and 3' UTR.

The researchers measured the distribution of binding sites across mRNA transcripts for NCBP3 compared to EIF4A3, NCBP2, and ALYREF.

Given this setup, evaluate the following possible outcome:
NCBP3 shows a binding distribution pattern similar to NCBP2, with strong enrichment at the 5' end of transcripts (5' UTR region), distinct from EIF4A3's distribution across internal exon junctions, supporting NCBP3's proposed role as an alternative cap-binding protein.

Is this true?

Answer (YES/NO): NO